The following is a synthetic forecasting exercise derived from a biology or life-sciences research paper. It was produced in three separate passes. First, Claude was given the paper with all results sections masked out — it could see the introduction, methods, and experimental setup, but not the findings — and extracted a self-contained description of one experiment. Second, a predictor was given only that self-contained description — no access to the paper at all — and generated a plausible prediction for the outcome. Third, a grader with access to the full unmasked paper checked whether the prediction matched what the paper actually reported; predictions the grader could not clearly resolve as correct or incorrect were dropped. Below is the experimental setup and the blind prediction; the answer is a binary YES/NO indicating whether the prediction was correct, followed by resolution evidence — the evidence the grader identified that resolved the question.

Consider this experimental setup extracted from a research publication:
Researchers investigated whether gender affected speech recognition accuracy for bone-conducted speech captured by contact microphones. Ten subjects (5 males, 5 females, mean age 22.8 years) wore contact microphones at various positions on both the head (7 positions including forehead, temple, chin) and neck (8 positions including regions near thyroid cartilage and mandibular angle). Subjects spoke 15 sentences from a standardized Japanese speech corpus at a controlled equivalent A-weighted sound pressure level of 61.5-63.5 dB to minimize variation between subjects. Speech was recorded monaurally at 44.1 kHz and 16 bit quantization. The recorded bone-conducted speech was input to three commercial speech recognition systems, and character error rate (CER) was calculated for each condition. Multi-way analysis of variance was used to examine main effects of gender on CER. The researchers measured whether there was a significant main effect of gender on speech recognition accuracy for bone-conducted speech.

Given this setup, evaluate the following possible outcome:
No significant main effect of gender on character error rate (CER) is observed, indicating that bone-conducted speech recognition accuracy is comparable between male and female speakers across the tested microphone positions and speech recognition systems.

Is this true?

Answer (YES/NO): NO